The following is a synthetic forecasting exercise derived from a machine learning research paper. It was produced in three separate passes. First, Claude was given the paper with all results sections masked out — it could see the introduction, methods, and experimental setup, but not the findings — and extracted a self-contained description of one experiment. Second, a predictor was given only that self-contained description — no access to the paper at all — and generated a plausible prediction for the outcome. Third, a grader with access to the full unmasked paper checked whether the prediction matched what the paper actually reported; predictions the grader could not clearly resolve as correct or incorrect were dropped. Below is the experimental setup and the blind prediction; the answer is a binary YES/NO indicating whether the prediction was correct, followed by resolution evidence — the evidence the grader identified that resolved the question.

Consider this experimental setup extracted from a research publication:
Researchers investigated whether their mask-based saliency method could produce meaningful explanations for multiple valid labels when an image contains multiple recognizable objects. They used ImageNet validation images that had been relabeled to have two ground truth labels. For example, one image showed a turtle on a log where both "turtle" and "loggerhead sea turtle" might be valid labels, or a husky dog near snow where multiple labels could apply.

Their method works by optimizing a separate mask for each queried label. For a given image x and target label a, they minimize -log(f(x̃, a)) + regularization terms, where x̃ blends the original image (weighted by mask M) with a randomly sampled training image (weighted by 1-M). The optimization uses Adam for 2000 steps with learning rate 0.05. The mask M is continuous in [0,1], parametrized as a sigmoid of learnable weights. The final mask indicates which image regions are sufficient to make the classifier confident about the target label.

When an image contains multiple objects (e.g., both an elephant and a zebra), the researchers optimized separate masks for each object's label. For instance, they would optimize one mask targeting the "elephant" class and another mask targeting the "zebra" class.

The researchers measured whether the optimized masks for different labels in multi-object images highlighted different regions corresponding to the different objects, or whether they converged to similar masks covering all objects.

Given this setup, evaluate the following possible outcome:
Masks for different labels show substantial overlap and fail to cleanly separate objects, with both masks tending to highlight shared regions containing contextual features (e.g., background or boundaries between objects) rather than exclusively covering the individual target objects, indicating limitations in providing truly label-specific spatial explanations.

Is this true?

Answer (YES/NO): NO